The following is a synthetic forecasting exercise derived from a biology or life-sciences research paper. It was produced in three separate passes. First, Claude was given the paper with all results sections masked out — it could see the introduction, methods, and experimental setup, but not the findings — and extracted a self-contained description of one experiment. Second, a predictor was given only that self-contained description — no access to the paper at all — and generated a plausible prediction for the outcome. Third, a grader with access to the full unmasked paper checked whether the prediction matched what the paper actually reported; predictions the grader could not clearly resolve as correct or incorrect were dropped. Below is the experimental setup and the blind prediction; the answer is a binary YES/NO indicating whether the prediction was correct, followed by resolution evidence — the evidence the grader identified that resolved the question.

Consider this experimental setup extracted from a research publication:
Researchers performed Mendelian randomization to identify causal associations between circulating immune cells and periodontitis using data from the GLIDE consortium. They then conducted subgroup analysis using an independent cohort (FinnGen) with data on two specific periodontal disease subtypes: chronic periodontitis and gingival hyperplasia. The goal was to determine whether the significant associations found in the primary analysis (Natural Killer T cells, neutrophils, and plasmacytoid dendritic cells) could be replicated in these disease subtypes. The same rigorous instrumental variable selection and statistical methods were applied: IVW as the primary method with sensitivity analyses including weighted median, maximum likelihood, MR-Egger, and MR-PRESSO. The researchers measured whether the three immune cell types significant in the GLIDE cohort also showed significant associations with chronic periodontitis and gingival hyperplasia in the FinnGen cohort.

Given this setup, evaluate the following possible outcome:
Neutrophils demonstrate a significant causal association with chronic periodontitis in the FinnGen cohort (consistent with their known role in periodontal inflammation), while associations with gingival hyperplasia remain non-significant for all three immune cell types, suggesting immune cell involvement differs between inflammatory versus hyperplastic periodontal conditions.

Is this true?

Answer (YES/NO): NO